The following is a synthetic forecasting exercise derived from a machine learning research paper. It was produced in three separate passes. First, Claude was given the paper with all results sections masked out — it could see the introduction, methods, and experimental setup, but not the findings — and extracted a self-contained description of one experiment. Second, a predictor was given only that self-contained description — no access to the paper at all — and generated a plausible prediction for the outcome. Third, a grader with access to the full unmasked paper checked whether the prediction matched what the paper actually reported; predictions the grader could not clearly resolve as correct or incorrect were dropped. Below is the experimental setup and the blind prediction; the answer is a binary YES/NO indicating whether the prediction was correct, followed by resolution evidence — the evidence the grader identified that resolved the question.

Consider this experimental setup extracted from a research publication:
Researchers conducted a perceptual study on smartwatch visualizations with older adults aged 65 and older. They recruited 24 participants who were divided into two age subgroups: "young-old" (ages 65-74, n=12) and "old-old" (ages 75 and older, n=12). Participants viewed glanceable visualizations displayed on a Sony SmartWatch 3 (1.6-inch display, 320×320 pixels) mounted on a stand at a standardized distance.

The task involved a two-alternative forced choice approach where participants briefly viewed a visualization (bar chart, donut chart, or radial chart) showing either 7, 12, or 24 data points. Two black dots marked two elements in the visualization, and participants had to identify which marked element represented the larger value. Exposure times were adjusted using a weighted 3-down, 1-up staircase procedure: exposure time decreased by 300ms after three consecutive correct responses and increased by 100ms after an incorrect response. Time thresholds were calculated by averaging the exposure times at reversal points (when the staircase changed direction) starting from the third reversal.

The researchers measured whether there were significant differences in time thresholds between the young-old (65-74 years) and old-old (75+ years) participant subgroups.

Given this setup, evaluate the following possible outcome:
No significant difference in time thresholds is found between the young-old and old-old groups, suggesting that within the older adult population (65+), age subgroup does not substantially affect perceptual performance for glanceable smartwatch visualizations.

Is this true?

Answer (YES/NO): NO